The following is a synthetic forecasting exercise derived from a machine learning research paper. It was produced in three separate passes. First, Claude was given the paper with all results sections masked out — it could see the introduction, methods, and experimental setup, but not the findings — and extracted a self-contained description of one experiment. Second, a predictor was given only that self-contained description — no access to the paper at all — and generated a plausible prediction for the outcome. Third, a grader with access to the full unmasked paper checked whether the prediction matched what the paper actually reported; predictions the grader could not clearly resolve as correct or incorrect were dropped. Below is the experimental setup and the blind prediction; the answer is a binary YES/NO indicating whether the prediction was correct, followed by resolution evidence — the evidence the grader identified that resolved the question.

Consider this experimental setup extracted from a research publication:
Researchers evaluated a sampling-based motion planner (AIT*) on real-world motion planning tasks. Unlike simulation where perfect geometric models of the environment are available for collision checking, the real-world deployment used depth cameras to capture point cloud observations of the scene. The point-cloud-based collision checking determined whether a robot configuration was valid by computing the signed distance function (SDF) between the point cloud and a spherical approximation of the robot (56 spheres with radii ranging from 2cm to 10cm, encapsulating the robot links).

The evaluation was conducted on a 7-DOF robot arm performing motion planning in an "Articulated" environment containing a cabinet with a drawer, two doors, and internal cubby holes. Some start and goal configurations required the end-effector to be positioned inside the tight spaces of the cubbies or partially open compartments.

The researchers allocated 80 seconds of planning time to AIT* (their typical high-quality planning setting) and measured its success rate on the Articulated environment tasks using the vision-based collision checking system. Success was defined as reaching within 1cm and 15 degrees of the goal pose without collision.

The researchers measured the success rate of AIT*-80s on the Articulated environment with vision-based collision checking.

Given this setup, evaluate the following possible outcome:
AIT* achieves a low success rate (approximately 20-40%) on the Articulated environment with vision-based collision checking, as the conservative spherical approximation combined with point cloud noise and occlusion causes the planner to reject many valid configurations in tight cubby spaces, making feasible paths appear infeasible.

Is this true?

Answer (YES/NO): NO